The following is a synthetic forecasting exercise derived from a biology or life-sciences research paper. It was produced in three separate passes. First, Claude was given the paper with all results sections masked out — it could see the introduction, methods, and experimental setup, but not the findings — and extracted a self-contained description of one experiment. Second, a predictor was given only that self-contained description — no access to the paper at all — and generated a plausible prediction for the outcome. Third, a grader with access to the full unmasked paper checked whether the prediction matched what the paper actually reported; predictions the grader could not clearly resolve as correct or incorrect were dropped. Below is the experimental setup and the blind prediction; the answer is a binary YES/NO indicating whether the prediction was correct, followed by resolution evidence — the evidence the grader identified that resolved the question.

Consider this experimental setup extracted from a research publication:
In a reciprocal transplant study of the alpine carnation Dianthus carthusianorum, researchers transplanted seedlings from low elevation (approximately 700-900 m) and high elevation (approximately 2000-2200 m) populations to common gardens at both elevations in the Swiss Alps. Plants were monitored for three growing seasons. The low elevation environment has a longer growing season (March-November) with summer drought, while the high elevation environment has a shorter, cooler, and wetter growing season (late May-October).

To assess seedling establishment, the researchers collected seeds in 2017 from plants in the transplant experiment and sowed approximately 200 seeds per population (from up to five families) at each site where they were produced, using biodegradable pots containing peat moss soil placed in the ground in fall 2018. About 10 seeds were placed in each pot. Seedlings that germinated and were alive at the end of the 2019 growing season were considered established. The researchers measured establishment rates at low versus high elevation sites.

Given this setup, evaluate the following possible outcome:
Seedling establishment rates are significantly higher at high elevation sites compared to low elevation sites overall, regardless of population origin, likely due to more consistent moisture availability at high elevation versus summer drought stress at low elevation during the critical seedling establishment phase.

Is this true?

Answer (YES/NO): NO